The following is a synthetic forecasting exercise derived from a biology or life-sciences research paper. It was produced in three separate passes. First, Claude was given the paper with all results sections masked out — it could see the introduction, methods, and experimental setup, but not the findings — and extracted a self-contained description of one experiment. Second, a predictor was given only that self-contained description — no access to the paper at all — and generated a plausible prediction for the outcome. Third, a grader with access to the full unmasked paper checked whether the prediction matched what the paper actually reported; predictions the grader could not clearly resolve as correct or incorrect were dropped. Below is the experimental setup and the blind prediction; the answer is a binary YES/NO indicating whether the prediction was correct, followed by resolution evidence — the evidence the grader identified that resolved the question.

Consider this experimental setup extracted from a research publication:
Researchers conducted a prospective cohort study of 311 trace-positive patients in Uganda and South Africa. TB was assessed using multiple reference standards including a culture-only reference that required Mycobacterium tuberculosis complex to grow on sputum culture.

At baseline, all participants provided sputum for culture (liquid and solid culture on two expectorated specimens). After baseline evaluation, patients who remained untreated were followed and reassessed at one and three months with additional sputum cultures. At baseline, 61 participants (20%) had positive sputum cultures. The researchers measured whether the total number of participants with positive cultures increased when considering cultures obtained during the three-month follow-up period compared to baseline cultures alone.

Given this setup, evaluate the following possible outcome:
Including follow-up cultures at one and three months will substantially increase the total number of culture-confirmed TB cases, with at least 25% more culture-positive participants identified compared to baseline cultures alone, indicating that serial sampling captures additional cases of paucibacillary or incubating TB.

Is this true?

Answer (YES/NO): NO